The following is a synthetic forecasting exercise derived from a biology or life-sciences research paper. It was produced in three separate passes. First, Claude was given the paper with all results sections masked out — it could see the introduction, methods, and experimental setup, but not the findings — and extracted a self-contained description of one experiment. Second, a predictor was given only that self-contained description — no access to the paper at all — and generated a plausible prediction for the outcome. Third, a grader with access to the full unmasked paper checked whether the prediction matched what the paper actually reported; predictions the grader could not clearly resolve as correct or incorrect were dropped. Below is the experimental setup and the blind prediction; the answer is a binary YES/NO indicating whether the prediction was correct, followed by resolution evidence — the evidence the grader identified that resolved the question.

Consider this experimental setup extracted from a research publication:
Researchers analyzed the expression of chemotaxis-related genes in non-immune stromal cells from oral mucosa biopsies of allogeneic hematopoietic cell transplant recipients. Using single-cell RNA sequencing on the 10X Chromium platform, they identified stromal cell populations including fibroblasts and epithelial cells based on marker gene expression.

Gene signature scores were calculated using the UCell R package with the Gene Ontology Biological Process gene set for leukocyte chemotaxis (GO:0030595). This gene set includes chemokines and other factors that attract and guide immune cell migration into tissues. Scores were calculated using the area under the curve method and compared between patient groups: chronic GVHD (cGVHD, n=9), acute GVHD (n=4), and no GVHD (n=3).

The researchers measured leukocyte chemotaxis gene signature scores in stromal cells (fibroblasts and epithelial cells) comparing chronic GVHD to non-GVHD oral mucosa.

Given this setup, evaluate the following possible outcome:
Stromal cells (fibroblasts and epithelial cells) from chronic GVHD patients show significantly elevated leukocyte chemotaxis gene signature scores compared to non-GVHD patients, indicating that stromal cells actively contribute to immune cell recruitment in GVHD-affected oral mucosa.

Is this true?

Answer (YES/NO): YES